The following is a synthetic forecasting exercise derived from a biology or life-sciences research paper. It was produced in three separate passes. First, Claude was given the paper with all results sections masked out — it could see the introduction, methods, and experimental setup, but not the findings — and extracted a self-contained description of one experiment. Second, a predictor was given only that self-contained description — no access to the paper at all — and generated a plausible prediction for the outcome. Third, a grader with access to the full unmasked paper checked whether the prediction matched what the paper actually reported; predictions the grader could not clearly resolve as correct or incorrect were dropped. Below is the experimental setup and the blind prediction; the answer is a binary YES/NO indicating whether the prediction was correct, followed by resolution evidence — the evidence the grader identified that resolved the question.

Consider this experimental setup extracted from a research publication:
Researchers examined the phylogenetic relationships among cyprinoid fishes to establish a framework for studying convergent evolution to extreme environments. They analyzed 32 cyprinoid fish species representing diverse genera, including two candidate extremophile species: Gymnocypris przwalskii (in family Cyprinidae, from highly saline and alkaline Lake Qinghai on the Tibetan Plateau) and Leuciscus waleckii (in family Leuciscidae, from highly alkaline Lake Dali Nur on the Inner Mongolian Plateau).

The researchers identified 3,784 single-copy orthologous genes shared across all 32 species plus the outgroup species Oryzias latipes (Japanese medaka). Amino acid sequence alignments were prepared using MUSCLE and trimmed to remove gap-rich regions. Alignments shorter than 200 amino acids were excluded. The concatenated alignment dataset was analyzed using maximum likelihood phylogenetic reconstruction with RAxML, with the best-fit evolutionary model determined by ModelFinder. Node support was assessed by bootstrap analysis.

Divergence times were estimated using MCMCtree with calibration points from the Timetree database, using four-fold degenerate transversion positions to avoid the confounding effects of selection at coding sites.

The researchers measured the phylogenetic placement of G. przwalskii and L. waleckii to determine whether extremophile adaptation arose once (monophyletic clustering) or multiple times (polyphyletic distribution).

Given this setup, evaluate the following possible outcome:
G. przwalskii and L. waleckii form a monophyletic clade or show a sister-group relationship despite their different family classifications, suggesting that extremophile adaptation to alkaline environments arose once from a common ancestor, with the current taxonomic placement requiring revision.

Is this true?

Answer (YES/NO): NO